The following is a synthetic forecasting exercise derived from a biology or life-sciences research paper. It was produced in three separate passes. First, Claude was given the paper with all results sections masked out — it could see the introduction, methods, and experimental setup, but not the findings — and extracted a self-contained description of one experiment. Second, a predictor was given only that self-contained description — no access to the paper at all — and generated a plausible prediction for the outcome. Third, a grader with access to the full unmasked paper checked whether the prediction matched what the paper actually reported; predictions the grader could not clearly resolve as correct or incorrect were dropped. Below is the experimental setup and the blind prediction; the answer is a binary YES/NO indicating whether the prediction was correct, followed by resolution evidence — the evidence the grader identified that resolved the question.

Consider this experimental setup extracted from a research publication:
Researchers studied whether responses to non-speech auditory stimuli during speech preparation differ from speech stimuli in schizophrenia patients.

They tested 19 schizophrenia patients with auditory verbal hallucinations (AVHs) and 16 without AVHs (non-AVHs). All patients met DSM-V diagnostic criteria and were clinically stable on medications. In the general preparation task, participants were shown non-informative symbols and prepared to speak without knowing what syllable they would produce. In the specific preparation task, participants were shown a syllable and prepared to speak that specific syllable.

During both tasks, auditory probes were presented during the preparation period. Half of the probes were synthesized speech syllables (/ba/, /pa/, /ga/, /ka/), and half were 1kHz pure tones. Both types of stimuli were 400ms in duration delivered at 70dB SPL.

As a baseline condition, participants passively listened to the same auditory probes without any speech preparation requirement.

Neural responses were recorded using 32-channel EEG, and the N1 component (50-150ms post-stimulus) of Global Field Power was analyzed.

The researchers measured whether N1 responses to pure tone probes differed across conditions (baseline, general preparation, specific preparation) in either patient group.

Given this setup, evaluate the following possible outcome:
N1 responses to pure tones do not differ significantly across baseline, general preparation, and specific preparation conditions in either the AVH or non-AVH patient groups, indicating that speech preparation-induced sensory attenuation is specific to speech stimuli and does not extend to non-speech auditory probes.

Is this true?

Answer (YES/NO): YES